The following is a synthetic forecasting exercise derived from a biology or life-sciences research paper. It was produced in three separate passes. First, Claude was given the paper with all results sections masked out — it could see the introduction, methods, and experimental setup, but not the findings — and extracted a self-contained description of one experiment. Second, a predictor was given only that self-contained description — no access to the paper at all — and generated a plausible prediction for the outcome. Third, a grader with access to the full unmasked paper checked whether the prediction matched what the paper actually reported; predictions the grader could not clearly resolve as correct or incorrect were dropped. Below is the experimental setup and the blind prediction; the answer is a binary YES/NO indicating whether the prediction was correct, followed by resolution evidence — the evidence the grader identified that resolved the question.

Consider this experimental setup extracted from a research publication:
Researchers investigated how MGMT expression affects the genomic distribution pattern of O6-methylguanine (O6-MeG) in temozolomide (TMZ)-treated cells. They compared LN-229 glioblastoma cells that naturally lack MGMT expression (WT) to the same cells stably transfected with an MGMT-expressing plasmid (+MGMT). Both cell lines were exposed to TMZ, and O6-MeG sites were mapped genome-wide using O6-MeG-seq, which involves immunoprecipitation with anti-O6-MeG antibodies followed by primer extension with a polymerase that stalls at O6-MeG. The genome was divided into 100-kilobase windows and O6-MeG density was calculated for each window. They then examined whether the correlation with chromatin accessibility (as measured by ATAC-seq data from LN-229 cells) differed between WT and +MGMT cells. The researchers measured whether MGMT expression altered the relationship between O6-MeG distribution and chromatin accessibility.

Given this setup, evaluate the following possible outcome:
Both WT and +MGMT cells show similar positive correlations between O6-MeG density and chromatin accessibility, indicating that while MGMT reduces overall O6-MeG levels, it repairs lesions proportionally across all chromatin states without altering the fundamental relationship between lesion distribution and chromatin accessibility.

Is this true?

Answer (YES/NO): YES